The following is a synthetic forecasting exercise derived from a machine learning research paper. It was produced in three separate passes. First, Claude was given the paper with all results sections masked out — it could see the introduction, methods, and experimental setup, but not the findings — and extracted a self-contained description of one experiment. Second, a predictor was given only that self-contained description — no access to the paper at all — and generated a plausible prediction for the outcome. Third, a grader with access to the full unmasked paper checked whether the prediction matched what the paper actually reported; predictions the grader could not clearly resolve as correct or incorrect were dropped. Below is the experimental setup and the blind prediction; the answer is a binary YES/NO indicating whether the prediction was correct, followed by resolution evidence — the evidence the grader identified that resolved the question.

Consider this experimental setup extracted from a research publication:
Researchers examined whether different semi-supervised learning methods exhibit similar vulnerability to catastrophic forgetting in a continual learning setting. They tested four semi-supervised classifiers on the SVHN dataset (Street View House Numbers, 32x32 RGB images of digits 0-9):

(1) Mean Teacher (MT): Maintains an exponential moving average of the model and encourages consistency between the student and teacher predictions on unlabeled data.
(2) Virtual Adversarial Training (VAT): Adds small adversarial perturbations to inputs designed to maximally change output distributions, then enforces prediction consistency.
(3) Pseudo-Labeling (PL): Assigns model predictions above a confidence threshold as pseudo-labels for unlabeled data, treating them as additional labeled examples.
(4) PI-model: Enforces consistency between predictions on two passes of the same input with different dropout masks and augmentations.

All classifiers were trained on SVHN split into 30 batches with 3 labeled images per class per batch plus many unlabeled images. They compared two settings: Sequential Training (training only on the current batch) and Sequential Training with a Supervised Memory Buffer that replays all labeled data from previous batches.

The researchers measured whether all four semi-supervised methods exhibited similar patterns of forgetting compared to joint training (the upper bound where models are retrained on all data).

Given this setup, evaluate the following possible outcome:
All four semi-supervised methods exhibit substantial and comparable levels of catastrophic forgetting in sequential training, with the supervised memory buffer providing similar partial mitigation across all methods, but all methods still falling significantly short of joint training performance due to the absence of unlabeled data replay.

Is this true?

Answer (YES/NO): YES